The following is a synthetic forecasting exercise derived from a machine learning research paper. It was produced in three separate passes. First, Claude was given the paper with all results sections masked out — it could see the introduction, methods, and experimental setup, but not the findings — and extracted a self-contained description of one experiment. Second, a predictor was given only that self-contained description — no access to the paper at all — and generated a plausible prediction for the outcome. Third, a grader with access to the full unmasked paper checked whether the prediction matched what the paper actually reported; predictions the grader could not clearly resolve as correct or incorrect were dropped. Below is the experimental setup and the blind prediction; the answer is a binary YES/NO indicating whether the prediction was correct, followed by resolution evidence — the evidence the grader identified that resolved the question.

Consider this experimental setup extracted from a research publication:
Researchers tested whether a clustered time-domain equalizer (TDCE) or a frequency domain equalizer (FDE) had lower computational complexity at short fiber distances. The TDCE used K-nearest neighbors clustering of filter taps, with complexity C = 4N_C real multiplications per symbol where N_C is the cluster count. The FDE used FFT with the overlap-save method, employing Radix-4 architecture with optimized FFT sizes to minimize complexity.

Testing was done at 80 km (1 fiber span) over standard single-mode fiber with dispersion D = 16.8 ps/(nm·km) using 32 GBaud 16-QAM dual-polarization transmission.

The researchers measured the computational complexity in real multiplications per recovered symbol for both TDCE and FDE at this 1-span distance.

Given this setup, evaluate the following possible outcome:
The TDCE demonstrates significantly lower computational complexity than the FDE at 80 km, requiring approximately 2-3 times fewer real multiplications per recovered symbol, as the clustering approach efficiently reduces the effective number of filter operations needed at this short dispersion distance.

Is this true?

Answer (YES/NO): NO